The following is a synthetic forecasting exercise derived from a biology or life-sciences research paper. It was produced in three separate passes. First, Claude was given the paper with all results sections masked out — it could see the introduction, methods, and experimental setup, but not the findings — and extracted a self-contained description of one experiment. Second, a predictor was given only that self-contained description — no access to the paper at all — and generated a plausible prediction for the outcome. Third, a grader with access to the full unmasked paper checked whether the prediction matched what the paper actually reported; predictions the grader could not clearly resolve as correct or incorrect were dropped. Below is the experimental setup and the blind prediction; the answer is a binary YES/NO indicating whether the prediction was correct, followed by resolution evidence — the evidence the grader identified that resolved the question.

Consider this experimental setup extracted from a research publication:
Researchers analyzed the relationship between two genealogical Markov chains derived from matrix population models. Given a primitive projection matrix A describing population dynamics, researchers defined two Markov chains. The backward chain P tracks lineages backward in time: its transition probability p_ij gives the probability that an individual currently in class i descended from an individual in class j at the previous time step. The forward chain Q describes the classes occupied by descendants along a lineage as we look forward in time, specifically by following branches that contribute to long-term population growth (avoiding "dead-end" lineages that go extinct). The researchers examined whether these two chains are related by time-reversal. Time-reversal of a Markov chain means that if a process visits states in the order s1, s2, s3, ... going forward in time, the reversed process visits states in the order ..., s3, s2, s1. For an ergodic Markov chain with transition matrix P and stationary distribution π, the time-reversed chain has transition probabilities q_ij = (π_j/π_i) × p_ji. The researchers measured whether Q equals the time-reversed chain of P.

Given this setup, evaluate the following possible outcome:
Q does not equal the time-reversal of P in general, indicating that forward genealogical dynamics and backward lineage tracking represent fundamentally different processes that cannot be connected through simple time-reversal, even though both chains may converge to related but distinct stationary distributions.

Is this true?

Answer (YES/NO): NO